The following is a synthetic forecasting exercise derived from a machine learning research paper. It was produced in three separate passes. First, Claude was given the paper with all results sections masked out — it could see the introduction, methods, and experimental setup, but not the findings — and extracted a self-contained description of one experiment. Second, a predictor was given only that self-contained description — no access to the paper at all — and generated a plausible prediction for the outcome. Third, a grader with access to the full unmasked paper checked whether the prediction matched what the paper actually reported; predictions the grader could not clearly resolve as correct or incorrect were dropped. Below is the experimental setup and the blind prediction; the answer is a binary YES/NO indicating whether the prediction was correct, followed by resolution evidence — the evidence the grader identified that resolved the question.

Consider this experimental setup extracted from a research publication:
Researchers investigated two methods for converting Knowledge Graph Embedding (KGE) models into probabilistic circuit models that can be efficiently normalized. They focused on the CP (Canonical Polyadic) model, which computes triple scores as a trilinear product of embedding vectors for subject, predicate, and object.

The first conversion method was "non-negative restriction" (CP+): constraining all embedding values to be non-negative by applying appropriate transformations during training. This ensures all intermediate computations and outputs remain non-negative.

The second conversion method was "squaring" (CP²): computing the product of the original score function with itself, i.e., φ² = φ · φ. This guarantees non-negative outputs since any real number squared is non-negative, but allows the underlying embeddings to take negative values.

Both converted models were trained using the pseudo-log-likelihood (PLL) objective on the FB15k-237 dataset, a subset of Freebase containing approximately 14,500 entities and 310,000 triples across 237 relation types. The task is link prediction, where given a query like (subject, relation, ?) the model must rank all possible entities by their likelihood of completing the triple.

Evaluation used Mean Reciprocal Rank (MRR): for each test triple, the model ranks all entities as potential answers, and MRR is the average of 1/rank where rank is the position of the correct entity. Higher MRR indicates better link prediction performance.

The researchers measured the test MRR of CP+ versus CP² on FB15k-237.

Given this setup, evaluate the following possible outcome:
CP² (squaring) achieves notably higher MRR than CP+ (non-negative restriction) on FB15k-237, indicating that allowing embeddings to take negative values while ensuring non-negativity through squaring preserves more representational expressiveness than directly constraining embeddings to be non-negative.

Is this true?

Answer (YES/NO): YES